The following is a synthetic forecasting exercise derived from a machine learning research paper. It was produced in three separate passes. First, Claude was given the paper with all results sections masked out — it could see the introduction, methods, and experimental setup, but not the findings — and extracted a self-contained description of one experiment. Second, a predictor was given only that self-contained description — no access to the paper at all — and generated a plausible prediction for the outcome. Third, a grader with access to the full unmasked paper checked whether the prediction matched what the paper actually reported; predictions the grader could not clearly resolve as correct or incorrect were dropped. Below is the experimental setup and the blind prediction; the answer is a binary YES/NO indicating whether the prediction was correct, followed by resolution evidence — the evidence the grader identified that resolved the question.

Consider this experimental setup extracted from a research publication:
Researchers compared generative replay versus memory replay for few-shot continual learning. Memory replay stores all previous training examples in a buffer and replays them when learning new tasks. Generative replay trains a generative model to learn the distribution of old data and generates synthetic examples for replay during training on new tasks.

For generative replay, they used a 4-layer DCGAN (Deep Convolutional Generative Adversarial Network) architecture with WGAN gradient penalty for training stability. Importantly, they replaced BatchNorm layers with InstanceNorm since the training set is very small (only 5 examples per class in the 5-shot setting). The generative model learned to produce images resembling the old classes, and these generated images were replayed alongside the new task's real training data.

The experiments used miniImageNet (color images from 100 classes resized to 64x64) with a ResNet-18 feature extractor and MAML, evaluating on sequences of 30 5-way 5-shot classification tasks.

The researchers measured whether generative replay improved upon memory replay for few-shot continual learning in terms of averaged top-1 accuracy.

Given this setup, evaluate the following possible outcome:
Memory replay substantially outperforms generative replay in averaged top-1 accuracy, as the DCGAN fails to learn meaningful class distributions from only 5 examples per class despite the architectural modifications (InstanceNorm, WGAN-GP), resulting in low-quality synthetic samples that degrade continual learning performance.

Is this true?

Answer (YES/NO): NO